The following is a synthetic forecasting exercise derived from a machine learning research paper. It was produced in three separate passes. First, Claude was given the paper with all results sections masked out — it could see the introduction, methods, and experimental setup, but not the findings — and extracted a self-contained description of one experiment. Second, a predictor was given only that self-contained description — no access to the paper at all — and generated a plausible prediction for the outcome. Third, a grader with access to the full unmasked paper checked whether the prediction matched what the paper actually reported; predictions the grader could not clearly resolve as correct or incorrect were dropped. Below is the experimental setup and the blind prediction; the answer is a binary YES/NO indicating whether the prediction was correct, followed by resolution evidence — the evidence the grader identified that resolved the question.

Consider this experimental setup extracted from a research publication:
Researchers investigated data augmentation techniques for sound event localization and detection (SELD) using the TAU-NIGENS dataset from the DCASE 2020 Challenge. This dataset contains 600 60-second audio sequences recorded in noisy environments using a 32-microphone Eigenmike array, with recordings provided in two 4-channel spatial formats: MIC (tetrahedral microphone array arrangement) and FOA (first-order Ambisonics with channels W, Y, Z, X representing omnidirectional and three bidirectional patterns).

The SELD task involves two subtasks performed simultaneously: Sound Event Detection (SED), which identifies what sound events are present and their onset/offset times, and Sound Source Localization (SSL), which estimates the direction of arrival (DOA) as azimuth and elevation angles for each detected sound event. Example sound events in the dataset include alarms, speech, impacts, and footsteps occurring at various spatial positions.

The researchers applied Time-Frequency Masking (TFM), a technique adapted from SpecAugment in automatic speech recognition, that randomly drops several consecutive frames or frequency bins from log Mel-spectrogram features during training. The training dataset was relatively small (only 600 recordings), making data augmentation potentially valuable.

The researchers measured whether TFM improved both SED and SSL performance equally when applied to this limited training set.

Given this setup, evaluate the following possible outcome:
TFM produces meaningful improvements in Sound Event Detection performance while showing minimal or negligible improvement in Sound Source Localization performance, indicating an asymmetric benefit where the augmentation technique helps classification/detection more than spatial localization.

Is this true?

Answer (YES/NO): NO